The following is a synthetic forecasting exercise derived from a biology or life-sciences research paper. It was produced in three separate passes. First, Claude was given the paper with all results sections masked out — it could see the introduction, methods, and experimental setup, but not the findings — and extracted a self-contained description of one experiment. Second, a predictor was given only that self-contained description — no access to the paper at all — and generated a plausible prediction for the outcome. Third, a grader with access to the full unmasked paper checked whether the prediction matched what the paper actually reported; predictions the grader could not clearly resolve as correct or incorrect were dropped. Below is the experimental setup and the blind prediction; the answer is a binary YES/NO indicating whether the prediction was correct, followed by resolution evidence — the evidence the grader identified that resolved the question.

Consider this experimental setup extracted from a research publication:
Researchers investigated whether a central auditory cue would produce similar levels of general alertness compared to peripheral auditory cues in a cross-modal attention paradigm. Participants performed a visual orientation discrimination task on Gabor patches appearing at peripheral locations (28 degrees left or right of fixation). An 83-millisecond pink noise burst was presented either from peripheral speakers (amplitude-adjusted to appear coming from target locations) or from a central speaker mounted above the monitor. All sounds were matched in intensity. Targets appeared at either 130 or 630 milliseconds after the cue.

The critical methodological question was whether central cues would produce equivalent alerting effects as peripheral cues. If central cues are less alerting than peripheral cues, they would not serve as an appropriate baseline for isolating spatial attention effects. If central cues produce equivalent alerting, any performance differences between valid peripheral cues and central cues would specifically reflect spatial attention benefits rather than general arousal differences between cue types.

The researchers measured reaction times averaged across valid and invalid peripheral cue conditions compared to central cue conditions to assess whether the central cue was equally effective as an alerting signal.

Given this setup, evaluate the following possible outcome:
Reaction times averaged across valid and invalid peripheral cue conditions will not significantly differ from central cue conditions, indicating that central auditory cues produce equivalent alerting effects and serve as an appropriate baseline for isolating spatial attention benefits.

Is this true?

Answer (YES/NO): YES